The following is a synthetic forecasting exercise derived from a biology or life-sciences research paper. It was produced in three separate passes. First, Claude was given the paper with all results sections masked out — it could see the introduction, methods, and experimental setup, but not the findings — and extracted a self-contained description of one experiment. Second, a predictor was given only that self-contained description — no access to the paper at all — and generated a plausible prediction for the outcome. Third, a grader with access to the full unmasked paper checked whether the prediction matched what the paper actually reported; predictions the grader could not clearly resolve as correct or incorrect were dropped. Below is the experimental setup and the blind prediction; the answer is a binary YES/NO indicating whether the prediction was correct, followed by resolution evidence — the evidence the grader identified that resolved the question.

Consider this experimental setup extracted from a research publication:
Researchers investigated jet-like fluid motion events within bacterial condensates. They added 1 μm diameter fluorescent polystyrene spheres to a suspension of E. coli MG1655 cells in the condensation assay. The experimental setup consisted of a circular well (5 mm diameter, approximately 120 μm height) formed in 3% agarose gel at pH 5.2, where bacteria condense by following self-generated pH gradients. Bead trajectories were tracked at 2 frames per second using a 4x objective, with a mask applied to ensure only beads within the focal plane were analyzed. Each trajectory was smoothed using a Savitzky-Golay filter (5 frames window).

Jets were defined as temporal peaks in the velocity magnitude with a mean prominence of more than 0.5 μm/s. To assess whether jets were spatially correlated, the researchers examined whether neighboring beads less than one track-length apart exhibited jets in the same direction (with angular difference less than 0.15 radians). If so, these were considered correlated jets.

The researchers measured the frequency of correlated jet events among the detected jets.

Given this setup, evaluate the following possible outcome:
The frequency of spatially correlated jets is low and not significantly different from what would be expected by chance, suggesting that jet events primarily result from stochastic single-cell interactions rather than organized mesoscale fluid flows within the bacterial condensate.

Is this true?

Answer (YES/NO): NO